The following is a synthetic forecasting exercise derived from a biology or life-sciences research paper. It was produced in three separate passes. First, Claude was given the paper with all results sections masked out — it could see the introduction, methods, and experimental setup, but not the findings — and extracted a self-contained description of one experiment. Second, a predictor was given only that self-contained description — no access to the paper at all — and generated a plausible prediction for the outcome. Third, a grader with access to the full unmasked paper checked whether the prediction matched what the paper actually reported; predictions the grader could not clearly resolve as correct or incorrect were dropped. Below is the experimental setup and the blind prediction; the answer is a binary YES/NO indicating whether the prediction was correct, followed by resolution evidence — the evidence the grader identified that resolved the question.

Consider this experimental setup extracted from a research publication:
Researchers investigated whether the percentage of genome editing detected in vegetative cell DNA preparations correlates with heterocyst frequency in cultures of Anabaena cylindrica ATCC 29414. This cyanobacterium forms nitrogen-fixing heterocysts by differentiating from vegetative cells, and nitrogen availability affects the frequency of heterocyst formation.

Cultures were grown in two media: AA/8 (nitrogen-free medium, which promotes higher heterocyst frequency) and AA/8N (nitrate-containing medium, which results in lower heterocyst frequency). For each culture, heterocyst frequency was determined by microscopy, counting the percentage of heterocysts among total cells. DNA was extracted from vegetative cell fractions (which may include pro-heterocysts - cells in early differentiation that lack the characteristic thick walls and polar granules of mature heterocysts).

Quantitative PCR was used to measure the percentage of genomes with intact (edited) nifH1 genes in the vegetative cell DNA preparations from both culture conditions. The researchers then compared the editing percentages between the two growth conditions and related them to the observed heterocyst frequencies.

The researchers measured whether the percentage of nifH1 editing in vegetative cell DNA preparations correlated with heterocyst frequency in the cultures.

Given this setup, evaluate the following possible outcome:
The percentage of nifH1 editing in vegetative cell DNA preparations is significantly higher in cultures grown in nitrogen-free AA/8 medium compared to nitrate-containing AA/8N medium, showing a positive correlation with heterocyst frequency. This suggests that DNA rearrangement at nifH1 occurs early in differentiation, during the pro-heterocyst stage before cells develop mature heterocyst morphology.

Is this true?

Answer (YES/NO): YES